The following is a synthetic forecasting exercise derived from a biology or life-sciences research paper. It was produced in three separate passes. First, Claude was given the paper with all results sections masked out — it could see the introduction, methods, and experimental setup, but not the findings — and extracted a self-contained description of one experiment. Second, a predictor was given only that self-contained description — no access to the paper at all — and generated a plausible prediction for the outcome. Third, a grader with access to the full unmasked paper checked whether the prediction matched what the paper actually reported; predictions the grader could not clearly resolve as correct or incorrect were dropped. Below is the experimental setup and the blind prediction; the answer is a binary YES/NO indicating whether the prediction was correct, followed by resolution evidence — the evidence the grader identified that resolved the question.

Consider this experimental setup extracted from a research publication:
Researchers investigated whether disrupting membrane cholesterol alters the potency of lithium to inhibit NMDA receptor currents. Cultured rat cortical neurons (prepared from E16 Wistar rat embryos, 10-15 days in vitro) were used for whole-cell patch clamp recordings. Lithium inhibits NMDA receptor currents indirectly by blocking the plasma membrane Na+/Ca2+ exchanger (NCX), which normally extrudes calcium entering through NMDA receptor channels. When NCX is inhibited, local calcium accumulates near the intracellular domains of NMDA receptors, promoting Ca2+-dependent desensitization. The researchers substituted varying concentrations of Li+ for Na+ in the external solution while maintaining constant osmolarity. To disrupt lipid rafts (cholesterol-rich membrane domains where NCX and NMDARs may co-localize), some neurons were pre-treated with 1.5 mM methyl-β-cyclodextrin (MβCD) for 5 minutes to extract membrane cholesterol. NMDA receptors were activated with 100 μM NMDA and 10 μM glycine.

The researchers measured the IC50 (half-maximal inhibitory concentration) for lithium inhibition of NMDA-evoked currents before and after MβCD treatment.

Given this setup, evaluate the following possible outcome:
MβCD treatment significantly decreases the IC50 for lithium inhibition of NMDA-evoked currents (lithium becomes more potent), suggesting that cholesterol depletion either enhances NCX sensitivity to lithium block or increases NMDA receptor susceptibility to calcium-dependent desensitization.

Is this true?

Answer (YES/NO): NO